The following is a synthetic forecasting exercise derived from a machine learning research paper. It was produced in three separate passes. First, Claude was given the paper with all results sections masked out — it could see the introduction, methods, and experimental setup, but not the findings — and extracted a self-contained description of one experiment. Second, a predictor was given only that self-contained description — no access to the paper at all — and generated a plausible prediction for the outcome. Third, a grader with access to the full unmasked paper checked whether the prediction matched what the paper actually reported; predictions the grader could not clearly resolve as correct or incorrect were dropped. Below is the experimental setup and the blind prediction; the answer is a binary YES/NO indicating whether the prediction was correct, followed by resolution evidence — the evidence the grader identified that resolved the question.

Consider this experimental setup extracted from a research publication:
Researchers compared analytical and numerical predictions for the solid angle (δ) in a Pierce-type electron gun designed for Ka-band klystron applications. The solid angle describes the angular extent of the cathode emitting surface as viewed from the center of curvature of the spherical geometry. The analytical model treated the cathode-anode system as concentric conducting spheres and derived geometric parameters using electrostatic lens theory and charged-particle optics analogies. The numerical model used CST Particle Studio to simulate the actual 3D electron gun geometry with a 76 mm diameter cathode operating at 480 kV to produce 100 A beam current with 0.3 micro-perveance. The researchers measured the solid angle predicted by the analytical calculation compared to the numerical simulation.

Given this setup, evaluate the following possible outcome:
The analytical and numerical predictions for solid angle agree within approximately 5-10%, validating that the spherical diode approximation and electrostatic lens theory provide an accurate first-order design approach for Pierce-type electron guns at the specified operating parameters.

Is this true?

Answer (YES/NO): NO